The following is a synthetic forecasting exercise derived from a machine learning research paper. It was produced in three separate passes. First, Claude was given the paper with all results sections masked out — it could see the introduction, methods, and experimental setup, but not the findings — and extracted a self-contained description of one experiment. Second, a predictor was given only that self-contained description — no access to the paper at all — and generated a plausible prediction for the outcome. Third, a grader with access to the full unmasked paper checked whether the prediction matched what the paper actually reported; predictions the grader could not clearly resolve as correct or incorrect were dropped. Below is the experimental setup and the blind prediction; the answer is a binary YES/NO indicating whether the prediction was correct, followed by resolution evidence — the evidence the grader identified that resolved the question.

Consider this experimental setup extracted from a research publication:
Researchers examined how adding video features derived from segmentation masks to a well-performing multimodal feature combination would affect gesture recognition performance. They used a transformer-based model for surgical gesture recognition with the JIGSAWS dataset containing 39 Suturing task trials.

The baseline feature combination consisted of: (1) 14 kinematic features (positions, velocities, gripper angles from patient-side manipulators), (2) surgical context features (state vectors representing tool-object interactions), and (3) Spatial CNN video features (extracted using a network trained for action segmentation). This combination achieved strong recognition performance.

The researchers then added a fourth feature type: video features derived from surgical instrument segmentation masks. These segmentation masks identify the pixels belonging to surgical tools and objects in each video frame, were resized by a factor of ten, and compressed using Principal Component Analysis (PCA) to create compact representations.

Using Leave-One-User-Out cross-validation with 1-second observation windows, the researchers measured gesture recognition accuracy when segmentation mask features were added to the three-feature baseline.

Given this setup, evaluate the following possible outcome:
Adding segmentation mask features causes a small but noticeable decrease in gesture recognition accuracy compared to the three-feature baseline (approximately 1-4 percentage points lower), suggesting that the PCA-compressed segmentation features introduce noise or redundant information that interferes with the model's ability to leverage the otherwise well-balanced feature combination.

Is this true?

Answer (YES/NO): NO